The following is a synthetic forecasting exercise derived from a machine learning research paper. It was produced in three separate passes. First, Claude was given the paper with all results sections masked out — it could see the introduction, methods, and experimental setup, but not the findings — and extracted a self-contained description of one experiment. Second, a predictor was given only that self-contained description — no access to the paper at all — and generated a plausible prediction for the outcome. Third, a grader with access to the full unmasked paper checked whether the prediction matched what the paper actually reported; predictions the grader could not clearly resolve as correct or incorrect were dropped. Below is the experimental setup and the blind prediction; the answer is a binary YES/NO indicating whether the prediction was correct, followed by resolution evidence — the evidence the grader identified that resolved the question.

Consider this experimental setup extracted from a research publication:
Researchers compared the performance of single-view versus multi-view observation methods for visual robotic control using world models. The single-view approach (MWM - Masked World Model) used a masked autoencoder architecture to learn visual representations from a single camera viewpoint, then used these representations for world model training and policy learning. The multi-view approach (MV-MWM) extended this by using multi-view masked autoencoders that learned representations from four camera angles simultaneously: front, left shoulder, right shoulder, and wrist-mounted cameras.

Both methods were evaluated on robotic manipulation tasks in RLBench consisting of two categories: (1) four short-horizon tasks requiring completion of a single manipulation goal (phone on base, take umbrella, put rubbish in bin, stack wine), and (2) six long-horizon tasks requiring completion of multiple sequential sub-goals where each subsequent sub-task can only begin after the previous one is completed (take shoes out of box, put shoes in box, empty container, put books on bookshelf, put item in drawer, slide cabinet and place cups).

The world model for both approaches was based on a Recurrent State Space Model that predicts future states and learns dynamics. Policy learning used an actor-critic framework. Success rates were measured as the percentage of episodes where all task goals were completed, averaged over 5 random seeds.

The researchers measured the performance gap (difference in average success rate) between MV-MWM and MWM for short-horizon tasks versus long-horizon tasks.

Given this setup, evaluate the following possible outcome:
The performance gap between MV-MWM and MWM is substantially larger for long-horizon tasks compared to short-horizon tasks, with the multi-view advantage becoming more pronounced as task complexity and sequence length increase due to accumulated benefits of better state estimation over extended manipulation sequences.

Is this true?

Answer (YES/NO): NO